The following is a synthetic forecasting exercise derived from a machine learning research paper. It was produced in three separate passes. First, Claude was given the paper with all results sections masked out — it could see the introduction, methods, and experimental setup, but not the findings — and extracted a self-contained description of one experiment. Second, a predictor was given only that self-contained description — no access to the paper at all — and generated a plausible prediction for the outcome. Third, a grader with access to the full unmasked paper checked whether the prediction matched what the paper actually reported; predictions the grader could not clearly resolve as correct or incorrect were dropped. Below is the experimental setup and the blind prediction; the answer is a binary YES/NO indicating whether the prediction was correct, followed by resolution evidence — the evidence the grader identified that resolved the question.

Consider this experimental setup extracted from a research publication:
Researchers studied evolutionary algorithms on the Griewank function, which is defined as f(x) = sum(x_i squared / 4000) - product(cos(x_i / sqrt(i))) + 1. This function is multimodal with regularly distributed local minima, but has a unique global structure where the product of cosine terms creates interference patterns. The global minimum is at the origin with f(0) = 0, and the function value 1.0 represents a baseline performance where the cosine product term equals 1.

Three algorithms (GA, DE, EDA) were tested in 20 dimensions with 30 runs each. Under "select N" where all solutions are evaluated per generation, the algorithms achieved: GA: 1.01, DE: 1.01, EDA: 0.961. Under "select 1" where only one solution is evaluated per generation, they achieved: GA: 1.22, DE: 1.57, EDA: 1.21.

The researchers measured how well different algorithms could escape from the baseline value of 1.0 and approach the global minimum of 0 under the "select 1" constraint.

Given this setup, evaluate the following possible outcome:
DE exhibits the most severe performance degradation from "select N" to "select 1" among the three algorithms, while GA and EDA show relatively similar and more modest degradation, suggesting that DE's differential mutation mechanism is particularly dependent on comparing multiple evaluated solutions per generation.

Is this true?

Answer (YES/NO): YES